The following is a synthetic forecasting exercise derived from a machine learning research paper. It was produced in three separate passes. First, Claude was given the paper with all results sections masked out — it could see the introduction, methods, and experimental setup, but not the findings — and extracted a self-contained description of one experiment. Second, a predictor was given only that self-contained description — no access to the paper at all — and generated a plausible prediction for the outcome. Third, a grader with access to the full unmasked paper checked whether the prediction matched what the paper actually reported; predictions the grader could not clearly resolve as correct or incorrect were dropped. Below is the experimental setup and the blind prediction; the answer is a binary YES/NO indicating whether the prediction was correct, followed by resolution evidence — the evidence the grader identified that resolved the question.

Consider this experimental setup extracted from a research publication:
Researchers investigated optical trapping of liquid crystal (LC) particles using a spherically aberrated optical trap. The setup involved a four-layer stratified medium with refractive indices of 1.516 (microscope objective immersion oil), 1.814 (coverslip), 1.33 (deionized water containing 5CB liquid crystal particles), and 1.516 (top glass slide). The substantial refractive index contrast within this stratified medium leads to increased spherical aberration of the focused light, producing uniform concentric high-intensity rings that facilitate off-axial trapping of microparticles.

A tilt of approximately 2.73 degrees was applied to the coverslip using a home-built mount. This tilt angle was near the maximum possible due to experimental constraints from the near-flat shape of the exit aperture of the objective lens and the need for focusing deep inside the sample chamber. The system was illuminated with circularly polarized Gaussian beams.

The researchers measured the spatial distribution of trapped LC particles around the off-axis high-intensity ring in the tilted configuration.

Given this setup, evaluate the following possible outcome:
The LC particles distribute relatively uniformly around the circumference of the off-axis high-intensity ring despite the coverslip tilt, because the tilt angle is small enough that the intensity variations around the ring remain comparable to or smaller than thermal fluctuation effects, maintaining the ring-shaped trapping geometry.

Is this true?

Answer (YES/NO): NO